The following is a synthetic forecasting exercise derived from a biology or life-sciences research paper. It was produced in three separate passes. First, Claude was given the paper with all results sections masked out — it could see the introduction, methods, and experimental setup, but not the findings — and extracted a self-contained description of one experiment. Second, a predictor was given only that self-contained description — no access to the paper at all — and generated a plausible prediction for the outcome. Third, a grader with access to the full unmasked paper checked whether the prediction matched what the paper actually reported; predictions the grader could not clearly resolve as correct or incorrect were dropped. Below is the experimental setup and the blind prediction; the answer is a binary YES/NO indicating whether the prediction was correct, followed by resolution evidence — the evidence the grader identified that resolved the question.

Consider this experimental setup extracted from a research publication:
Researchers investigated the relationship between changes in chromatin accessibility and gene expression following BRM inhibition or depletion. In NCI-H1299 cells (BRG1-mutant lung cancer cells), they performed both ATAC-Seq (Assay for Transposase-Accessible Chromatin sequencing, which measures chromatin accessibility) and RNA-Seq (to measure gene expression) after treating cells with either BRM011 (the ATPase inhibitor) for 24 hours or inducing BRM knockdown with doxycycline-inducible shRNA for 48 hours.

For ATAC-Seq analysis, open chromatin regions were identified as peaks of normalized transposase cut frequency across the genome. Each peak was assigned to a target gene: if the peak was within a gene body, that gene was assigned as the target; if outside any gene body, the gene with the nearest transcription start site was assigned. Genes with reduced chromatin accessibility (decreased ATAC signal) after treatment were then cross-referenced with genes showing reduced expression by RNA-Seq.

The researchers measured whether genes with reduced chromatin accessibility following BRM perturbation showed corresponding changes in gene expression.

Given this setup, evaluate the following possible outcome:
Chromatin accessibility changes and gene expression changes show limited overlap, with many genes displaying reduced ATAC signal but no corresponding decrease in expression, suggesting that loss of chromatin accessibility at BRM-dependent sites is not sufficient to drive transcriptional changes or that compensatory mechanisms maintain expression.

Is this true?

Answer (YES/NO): NO